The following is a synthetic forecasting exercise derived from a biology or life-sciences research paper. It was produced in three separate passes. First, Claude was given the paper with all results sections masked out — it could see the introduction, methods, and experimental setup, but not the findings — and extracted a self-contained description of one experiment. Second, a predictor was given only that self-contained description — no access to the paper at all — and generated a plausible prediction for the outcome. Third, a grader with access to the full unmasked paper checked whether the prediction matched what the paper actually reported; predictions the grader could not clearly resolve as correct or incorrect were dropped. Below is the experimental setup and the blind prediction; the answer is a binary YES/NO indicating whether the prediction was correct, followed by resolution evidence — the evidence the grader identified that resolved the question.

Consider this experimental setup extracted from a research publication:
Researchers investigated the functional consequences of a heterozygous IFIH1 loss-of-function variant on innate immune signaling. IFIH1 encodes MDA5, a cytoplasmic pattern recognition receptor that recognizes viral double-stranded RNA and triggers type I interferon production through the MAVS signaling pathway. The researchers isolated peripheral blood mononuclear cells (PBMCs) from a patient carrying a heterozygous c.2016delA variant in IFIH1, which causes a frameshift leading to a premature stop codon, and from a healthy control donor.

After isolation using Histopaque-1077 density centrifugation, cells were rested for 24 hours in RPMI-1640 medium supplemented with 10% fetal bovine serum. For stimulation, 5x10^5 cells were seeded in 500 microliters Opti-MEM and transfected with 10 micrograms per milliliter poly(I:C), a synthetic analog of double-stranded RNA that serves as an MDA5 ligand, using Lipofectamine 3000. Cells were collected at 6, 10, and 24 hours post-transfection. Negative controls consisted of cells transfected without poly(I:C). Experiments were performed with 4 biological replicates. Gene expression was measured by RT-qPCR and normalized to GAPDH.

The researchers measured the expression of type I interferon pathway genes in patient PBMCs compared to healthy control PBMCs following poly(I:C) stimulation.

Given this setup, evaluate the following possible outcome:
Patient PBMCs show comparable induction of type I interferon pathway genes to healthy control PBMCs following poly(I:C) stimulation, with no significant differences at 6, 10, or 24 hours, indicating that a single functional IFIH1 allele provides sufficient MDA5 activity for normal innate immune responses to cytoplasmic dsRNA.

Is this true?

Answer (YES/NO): NO